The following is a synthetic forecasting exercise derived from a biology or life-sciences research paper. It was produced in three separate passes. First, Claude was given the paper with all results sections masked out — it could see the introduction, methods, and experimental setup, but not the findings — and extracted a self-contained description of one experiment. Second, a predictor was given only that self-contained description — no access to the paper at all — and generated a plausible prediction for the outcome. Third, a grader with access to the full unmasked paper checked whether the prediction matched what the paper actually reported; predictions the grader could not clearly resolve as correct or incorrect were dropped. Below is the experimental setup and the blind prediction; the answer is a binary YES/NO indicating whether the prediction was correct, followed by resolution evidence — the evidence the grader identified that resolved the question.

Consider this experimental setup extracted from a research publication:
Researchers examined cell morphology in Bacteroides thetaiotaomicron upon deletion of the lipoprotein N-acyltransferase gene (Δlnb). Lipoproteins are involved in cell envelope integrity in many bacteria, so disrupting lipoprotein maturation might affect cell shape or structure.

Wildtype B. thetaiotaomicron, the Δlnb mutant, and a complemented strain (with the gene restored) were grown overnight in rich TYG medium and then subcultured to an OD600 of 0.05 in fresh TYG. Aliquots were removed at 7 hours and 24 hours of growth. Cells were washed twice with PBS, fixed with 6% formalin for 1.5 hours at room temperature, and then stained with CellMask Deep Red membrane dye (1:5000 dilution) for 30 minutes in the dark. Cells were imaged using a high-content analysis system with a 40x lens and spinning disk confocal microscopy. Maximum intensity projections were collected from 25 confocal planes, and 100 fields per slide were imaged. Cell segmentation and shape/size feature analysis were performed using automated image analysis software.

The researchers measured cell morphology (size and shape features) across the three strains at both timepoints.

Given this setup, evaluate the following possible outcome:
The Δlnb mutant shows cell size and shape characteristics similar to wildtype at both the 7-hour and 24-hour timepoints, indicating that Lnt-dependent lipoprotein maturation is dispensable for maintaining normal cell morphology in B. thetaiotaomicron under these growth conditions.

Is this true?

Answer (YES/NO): NO